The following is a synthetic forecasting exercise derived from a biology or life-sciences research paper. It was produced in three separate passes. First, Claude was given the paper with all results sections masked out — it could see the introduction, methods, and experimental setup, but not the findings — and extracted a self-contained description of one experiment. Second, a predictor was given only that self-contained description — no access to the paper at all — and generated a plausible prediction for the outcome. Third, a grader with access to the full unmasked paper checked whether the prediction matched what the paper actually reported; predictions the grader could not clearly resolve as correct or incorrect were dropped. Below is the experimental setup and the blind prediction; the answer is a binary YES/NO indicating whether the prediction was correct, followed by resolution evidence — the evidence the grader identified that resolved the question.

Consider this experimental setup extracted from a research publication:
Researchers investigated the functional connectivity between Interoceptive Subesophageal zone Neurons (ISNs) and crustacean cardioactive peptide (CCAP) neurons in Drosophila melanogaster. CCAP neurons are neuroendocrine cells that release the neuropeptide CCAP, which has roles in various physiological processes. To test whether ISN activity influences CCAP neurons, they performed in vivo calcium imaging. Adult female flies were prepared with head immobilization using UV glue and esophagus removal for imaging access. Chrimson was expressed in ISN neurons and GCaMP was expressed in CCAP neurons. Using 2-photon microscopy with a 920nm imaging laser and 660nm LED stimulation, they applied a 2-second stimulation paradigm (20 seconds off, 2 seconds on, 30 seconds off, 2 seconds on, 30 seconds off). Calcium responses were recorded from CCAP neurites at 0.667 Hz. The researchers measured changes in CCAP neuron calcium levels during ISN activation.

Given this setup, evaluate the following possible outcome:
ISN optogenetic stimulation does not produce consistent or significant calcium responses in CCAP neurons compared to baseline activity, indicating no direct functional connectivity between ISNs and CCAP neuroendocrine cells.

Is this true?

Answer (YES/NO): NO